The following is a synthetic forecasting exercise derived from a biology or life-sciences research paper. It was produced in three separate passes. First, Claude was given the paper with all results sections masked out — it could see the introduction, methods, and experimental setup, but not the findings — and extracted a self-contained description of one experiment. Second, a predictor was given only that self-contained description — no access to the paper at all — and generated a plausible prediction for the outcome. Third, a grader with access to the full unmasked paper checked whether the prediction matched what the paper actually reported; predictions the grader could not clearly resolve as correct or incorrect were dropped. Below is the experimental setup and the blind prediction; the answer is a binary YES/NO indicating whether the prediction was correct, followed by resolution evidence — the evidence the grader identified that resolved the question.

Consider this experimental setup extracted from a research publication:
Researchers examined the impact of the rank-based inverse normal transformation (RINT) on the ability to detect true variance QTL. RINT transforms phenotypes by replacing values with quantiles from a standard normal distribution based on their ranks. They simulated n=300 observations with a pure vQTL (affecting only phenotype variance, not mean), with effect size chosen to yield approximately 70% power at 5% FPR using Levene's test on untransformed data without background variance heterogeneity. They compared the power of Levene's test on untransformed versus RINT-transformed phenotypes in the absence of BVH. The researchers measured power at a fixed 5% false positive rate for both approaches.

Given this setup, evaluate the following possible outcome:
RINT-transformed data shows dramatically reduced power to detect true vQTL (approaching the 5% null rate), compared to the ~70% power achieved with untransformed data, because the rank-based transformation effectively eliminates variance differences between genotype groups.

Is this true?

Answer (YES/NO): NO